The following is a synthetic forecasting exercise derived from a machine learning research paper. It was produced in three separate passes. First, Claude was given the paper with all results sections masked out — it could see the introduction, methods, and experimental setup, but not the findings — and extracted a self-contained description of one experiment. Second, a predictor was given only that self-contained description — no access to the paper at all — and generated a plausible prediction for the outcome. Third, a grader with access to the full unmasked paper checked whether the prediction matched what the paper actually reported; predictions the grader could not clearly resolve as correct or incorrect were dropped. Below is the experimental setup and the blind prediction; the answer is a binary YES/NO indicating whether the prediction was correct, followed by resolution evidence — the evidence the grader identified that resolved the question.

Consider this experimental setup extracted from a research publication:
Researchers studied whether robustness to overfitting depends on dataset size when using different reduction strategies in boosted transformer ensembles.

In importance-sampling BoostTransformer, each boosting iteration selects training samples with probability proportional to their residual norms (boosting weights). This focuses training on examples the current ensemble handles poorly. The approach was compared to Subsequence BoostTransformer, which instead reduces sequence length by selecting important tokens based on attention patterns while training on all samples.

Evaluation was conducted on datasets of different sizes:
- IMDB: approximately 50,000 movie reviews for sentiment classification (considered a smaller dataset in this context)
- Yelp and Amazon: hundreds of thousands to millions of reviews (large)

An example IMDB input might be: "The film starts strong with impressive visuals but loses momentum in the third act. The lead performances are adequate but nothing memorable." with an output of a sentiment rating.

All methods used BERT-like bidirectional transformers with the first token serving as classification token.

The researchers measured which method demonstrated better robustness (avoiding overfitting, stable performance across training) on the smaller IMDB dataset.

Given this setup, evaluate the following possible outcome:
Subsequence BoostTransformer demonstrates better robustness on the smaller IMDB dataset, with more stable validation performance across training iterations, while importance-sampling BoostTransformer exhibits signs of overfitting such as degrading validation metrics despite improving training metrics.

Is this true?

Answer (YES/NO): NO